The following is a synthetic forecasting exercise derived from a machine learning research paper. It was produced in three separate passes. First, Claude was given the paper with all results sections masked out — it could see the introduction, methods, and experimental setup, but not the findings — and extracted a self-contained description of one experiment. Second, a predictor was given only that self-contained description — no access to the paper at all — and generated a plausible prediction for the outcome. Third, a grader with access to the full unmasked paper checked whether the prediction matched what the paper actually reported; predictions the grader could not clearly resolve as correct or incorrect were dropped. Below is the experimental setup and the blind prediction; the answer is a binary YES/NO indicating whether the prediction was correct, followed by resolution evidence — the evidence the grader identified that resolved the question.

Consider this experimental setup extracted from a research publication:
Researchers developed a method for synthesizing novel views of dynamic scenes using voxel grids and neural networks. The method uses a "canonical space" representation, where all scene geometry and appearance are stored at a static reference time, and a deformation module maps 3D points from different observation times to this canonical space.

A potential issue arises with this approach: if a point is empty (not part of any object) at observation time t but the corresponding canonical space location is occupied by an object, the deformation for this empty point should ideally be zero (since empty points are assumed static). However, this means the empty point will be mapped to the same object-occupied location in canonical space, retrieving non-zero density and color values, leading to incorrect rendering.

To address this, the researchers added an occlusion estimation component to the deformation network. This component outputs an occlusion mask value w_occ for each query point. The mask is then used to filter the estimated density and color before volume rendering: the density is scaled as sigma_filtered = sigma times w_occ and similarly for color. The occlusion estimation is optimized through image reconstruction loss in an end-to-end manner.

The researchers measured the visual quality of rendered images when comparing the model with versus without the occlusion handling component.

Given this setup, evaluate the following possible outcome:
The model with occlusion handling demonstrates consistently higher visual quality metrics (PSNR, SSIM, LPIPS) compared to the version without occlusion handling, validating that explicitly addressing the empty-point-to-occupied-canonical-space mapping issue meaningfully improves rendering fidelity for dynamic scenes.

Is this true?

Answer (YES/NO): YES